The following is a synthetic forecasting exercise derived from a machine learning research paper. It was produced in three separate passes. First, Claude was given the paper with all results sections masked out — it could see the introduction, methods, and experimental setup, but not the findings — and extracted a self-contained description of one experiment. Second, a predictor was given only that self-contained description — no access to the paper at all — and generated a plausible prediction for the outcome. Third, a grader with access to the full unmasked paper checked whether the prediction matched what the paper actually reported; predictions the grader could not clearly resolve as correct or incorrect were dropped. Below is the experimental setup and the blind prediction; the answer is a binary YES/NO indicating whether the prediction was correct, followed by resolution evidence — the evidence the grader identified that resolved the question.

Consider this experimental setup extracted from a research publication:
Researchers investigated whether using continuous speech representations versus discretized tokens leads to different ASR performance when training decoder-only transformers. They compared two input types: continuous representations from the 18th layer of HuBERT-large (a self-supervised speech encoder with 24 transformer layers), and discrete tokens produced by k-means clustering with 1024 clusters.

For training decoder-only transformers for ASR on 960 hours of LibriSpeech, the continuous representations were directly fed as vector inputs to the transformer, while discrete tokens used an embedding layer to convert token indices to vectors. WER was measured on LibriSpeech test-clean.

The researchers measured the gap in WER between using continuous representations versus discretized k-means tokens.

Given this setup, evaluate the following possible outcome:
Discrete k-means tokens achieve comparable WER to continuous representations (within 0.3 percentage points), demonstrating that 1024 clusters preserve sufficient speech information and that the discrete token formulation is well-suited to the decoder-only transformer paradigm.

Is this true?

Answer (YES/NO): NO